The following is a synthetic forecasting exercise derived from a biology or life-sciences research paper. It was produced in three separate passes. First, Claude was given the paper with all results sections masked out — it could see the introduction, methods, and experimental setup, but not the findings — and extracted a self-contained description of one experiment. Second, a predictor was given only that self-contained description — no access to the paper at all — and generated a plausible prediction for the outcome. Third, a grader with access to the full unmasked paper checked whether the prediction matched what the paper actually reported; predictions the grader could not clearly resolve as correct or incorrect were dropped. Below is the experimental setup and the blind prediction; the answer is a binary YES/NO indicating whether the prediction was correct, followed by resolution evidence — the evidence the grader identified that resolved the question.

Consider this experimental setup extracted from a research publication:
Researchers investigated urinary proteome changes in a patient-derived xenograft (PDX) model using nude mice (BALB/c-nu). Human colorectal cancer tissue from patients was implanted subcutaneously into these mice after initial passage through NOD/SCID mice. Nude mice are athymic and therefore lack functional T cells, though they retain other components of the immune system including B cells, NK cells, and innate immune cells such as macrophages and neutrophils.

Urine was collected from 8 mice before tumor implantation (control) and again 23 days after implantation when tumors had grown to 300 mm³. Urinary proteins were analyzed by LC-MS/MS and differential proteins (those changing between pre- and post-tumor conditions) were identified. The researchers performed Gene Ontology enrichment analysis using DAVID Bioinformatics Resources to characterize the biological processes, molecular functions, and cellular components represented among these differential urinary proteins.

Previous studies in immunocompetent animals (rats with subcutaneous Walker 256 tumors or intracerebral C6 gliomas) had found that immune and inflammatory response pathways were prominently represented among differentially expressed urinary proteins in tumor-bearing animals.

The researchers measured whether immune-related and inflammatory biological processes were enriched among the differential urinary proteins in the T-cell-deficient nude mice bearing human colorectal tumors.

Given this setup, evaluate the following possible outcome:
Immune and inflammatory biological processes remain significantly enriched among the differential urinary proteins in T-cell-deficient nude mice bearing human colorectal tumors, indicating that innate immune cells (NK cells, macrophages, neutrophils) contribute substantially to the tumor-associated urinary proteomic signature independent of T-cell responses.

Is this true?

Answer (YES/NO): NO